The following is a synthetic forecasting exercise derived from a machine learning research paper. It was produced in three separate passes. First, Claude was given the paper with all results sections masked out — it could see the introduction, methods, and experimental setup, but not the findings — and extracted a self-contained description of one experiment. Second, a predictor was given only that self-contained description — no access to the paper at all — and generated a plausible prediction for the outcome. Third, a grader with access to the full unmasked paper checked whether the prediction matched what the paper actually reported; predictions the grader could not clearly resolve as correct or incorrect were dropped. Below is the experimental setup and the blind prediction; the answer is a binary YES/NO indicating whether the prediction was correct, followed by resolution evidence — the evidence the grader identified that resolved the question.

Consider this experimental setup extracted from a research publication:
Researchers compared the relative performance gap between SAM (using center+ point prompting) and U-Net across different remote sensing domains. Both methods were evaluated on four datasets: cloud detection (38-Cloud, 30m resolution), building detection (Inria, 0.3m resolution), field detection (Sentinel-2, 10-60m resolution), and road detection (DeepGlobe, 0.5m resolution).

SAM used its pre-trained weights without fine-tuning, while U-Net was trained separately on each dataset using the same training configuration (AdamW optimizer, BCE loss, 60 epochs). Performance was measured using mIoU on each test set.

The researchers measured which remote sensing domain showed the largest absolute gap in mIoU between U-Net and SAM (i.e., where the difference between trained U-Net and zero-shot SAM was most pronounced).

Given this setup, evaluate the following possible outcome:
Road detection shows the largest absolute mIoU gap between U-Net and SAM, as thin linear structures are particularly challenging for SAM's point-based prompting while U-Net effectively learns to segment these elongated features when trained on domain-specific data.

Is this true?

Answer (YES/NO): NO